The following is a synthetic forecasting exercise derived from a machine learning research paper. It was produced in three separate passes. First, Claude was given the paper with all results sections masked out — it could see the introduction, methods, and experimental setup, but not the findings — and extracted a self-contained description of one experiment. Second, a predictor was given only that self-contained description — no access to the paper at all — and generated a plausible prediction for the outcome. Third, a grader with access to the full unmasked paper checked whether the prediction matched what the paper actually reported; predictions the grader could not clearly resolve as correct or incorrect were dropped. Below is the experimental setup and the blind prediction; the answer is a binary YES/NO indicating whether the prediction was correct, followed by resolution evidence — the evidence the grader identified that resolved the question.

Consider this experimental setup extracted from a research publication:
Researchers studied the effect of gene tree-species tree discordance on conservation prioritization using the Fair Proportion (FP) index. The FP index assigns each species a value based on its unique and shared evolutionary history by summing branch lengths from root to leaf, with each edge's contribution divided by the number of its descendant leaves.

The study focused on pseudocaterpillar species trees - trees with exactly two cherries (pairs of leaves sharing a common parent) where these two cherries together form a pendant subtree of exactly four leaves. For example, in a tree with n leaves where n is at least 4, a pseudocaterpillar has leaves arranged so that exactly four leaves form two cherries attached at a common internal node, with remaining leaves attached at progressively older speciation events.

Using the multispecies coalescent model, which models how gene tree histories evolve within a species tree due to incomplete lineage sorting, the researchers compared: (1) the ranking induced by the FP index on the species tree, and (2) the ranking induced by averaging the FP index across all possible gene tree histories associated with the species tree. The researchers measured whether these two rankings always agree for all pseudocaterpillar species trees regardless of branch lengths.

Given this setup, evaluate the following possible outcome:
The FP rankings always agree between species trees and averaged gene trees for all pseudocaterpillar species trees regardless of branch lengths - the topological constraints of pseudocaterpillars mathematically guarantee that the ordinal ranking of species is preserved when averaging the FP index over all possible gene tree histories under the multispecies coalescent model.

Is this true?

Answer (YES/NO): YES